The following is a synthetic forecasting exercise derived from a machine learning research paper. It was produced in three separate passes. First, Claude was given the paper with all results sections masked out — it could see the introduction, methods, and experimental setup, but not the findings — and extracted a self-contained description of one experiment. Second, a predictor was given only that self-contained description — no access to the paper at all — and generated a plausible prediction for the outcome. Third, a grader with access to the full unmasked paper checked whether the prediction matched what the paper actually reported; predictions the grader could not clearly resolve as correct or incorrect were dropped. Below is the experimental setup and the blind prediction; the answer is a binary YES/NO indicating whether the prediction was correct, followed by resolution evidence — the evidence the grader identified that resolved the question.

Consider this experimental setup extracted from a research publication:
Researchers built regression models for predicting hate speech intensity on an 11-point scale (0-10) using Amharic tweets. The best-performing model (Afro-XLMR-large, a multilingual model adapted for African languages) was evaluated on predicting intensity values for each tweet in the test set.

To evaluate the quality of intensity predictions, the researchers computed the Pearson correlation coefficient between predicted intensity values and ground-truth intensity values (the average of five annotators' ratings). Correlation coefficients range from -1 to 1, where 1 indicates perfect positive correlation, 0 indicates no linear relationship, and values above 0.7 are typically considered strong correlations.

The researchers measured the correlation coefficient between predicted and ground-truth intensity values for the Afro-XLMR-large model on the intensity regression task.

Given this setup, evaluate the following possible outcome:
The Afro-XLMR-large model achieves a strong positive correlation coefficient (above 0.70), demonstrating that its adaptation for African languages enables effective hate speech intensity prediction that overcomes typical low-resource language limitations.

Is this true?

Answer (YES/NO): YES